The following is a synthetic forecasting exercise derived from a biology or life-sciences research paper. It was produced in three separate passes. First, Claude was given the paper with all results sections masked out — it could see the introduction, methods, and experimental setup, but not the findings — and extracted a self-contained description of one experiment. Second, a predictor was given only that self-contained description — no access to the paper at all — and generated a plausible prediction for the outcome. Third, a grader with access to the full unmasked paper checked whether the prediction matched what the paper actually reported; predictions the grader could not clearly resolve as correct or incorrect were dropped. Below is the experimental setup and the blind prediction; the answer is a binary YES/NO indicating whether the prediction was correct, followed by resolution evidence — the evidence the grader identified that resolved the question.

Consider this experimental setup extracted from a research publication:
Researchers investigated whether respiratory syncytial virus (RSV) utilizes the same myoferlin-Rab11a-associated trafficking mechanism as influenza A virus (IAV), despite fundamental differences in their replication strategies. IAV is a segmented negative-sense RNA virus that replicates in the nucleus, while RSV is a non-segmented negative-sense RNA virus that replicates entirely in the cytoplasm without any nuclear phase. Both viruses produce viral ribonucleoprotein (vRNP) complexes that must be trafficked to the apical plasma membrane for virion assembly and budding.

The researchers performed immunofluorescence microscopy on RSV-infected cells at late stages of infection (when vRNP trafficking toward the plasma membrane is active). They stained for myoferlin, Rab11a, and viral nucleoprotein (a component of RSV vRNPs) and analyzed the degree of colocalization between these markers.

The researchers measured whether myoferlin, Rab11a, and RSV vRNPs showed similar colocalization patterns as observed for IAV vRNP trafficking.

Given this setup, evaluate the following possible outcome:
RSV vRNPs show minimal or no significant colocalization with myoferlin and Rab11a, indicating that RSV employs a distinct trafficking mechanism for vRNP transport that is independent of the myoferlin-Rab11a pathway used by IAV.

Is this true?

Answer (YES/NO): NO